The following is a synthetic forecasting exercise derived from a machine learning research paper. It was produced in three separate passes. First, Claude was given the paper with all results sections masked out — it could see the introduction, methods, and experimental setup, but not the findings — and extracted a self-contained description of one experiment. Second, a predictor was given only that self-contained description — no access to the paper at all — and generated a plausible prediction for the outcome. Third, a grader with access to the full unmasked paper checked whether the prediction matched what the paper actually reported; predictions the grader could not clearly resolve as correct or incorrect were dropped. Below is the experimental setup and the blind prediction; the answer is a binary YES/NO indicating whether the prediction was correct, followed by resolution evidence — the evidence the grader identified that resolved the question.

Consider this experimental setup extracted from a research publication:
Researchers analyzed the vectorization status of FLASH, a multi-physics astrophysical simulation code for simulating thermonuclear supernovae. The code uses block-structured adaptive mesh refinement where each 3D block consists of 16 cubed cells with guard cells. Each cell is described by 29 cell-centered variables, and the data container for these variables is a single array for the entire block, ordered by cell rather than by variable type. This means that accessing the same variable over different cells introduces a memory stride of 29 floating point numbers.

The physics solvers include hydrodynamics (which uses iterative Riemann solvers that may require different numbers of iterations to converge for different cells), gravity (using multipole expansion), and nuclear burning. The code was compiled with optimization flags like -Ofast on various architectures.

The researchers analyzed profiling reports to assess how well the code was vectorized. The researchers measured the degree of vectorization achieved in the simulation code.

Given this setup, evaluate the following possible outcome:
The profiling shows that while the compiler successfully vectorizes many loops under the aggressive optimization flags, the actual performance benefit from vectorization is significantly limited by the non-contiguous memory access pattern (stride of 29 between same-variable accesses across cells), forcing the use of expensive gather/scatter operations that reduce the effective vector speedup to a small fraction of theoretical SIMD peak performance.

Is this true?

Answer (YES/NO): NO